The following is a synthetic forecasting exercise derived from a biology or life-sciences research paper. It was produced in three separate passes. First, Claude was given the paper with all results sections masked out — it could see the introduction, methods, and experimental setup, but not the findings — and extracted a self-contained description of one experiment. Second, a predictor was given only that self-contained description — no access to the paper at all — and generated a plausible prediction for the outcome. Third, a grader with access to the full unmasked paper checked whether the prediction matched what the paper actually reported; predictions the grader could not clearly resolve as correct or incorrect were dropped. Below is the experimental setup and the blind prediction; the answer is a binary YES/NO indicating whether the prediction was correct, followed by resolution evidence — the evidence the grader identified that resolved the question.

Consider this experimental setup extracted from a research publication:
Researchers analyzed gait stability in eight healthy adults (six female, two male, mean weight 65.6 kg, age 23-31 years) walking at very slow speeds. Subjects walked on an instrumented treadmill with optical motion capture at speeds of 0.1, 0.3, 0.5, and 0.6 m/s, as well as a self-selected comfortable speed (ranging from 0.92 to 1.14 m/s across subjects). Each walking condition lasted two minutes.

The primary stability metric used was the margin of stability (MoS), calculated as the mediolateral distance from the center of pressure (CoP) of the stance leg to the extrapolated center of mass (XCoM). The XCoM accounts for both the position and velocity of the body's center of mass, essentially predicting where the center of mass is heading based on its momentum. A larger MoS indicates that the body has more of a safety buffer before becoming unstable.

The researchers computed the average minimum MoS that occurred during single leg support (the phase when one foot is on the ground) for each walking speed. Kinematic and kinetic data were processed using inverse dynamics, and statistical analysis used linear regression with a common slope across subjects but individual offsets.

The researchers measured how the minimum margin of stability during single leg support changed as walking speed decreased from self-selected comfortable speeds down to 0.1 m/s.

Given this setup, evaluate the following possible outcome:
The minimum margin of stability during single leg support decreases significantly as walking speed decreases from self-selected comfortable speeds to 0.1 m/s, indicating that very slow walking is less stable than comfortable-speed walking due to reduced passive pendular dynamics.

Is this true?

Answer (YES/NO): YES